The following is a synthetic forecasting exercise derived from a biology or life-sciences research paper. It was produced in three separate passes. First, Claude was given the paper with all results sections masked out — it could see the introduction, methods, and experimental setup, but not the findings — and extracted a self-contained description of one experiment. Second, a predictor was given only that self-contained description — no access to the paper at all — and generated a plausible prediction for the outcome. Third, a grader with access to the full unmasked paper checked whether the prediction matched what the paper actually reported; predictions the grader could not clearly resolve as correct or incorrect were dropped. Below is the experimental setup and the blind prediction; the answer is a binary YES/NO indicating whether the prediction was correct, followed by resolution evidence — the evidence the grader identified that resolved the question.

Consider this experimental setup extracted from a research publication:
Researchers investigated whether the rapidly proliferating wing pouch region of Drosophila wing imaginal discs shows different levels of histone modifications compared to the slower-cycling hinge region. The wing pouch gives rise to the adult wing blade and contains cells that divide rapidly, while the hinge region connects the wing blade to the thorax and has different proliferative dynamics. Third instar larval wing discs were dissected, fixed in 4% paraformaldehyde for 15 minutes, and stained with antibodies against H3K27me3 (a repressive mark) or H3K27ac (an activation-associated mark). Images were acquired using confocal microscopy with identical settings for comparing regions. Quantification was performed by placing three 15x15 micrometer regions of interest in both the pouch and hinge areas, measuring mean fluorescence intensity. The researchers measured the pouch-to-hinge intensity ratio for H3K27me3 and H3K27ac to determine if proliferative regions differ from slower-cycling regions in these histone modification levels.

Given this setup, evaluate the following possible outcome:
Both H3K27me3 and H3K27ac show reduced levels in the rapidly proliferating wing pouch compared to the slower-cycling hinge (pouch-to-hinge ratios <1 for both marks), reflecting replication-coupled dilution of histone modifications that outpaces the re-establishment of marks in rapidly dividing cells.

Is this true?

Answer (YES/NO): NO